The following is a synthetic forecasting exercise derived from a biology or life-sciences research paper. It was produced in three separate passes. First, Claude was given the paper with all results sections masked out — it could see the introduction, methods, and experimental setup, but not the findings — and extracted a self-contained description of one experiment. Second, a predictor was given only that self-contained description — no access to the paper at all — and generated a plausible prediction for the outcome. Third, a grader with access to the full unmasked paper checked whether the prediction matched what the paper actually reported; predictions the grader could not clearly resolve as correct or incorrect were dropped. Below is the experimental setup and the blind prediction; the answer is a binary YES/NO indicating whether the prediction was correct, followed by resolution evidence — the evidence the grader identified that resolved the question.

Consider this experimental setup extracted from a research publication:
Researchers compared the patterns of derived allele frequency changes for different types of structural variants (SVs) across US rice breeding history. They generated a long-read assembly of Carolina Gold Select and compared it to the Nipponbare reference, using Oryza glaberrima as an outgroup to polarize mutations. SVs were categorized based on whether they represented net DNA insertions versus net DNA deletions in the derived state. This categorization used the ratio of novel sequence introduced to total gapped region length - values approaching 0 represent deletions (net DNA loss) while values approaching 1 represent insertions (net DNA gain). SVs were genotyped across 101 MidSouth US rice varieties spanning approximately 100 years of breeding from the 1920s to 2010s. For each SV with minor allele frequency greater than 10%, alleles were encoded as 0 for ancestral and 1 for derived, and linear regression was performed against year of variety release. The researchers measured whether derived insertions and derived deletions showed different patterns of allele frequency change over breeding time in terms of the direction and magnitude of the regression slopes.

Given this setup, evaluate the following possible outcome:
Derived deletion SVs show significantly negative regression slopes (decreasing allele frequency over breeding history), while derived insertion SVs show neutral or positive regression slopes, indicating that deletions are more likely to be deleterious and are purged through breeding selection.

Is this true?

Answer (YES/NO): NO